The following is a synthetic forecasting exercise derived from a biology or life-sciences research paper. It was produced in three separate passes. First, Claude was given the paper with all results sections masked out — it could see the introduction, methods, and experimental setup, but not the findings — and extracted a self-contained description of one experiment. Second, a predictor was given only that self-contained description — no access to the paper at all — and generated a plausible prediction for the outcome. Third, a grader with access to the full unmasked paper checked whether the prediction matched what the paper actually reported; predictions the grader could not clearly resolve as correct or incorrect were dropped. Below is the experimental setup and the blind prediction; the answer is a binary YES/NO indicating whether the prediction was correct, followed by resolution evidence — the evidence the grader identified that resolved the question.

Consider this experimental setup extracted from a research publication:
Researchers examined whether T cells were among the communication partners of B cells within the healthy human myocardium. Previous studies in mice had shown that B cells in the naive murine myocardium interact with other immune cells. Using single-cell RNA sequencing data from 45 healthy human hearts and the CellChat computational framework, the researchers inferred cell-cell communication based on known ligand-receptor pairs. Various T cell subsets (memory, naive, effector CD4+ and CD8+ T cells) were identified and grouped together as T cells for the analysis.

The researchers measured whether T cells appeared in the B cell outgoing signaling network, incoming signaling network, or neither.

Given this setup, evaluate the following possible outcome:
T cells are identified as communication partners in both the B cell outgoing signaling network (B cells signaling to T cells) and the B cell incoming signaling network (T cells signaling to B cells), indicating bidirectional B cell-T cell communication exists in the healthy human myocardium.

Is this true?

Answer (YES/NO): NO